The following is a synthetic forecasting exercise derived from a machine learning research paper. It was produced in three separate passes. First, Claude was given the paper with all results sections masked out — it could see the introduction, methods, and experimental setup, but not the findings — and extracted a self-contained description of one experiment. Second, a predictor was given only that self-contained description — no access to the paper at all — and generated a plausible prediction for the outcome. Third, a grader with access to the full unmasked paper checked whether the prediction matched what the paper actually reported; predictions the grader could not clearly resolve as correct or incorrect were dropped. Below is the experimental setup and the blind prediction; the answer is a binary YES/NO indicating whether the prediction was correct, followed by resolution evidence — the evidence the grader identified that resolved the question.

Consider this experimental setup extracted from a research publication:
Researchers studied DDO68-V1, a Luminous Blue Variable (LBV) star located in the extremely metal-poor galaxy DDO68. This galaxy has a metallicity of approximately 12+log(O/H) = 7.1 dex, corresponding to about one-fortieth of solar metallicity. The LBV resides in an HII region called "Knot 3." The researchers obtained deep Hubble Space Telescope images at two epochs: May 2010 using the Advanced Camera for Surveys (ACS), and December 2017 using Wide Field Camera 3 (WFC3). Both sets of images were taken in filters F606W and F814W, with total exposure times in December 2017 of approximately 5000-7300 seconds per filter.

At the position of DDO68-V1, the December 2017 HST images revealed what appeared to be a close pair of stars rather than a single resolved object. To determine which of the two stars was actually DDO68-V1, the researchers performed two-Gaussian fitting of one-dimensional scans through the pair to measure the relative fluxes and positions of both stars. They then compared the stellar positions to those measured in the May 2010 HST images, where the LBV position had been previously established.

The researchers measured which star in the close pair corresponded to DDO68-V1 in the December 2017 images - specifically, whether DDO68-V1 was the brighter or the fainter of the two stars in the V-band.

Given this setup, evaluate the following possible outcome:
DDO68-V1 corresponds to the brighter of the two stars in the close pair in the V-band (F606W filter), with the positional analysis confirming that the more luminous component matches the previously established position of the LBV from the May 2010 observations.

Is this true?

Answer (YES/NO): NO